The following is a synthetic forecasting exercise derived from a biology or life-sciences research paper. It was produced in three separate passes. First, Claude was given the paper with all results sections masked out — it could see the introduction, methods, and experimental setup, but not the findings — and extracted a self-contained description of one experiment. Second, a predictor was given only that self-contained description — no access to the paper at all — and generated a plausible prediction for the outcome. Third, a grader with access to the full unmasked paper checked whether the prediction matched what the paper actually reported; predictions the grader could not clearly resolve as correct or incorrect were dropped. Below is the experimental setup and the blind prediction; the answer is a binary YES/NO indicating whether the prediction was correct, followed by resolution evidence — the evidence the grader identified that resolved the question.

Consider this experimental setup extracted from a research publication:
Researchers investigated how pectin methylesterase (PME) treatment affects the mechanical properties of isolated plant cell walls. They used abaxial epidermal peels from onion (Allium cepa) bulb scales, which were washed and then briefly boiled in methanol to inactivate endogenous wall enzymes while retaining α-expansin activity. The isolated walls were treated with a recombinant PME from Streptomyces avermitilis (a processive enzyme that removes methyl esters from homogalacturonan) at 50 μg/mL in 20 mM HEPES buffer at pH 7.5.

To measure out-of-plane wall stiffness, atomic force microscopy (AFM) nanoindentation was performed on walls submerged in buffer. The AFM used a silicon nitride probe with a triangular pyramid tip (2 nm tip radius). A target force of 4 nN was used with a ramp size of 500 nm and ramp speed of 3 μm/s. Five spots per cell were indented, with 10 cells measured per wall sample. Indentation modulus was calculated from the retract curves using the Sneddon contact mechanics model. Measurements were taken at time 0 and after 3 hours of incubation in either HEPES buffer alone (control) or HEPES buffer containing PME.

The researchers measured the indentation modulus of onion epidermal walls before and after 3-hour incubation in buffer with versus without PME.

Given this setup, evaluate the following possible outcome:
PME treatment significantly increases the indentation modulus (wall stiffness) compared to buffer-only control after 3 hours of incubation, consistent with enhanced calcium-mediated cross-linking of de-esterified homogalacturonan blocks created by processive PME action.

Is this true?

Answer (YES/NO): NO